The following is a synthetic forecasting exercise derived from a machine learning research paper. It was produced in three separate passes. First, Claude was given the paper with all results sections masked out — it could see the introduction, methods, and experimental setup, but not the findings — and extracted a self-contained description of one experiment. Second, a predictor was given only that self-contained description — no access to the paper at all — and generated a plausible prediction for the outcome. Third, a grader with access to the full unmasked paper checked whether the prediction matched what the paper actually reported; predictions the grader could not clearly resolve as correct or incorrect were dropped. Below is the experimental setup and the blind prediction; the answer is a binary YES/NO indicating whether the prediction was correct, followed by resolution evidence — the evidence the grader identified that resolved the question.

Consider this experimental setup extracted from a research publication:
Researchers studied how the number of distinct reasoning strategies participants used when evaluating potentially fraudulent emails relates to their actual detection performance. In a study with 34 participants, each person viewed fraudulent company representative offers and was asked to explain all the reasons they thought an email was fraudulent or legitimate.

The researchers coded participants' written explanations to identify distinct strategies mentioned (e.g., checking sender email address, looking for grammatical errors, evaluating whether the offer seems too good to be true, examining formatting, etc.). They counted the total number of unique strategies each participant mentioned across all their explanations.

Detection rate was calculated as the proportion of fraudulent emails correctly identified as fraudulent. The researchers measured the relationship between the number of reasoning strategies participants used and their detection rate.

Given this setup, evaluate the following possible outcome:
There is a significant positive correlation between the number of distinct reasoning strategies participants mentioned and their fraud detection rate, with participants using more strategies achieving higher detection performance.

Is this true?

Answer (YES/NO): NO